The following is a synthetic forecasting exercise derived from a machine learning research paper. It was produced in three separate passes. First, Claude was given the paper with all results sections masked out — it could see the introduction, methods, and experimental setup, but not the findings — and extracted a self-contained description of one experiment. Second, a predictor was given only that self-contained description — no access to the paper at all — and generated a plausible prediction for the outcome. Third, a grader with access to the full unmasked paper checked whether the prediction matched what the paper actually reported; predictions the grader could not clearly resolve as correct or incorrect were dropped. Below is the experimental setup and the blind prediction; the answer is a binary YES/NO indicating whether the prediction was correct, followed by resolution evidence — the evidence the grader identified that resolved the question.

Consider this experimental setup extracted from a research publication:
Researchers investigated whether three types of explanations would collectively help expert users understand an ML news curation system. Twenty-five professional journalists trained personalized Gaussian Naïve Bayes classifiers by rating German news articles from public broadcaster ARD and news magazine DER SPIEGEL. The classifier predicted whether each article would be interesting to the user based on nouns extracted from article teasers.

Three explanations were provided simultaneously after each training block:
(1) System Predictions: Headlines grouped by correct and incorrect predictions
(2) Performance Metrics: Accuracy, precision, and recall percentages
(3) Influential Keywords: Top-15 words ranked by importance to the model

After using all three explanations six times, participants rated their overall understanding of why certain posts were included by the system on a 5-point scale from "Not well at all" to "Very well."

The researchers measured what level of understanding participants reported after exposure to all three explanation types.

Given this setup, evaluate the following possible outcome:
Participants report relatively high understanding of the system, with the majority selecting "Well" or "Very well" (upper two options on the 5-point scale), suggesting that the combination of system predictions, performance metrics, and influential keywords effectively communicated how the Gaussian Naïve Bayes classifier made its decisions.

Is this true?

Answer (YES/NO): NO